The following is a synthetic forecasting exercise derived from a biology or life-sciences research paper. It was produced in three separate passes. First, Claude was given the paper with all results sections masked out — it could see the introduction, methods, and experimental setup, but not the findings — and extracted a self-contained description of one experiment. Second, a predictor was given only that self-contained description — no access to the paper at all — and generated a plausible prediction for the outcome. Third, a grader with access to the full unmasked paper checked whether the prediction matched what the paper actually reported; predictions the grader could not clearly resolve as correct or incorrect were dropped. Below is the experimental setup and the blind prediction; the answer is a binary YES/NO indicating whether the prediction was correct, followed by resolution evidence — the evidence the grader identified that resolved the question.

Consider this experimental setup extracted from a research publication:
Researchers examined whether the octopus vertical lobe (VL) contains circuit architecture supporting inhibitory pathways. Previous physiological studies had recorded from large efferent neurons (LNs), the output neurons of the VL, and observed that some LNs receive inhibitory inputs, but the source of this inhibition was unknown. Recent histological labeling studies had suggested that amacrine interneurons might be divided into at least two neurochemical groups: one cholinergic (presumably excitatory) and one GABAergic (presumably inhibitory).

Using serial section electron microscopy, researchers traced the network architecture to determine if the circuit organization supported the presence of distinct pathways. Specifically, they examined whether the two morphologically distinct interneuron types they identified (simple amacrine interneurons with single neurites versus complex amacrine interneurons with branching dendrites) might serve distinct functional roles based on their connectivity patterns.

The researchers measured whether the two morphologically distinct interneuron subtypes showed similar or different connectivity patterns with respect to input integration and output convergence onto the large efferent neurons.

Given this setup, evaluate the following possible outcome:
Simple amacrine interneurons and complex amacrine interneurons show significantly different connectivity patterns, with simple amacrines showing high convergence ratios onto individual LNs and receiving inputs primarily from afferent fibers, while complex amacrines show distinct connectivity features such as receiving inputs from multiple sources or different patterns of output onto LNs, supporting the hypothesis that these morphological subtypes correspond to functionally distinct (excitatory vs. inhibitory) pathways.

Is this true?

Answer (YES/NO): YES